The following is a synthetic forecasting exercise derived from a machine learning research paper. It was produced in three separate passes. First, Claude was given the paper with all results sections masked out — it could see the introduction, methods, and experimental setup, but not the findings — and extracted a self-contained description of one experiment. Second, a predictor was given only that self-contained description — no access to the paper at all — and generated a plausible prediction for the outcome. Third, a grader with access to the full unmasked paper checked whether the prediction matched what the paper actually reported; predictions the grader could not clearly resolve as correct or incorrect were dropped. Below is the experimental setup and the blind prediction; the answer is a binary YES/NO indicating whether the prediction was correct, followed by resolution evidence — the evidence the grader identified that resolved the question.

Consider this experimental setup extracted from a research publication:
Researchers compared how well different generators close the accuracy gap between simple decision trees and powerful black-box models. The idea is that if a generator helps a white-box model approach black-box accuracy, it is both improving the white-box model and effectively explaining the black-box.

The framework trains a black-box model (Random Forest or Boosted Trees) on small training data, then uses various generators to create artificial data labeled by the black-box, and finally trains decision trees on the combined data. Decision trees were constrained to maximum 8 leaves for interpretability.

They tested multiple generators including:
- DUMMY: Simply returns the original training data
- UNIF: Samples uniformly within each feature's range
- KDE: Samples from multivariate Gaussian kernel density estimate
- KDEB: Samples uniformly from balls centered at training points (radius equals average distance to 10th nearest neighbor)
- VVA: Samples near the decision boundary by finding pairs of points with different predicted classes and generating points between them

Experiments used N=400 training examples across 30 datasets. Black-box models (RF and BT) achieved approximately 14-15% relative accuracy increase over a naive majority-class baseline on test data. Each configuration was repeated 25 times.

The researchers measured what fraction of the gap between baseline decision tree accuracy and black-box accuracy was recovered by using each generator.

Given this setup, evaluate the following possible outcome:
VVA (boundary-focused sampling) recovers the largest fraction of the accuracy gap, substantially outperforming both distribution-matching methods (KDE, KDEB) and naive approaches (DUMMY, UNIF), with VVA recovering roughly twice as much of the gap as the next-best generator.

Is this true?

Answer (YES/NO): NO